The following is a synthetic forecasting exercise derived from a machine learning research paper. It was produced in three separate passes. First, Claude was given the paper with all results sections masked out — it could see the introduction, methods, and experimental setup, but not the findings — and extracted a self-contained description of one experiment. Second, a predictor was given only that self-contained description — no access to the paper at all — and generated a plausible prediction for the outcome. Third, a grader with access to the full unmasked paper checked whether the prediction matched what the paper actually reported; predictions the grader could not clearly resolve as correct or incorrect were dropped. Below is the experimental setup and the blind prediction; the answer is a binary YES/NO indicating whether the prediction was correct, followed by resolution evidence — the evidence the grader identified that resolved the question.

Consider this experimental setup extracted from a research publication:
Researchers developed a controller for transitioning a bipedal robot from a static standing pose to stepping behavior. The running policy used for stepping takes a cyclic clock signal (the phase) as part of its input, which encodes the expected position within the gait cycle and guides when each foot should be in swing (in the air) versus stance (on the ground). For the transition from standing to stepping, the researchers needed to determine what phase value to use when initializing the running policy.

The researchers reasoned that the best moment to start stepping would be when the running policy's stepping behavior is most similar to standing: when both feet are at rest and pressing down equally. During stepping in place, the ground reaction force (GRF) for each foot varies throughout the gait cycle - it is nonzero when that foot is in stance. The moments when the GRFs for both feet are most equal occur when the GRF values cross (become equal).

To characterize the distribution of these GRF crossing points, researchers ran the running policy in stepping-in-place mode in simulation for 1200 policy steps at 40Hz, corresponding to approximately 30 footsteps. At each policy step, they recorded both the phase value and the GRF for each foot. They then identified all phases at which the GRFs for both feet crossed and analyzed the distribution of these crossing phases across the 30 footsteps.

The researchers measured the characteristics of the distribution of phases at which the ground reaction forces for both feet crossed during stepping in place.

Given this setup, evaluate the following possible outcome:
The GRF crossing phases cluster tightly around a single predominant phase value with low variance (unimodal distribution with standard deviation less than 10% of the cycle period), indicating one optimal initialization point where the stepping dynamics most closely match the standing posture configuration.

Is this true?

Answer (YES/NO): NO